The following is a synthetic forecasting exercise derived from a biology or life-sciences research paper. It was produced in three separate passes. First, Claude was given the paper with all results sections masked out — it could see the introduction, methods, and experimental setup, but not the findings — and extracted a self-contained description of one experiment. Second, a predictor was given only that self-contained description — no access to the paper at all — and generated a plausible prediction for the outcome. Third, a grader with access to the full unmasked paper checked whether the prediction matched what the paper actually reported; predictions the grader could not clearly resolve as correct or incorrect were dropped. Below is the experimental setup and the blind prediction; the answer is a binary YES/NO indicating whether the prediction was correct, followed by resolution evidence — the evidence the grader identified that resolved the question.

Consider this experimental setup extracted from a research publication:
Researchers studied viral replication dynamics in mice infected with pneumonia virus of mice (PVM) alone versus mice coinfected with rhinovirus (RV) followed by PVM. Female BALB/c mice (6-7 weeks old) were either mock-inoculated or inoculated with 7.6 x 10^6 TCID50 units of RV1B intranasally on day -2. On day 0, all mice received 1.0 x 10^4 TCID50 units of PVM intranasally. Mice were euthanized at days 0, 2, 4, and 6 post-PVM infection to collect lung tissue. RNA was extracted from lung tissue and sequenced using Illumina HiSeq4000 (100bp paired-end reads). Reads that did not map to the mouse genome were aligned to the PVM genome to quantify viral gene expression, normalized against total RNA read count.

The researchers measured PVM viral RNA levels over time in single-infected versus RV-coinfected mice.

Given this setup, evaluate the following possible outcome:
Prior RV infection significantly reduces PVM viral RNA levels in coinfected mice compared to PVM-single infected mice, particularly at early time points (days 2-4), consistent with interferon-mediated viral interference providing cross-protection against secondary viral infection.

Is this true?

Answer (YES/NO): NO